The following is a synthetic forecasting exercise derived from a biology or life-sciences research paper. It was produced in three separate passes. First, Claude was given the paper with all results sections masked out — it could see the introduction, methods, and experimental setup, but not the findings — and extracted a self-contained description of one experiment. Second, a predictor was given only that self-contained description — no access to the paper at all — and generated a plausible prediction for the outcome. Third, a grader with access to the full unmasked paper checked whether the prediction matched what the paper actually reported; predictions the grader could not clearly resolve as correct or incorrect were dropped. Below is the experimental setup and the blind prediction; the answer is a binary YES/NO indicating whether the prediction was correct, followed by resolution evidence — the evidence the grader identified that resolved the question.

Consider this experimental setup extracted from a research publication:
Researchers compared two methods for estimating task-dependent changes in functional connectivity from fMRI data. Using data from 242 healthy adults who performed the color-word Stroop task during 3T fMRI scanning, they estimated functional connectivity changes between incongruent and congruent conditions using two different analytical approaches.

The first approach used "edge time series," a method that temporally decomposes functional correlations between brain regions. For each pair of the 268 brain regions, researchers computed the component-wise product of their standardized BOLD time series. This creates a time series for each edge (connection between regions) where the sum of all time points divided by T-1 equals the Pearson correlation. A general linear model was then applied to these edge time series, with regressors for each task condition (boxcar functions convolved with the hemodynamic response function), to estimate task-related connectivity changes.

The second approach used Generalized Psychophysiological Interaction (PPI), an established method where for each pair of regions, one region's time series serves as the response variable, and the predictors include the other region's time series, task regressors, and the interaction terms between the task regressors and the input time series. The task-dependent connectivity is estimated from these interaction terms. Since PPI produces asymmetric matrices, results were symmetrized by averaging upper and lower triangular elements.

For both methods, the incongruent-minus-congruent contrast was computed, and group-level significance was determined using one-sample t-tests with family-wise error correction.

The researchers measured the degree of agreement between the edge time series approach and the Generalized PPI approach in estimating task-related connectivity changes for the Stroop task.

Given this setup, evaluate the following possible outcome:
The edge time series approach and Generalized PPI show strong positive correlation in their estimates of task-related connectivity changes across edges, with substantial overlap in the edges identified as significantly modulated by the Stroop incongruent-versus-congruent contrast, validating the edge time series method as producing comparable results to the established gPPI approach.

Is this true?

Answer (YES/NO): YES